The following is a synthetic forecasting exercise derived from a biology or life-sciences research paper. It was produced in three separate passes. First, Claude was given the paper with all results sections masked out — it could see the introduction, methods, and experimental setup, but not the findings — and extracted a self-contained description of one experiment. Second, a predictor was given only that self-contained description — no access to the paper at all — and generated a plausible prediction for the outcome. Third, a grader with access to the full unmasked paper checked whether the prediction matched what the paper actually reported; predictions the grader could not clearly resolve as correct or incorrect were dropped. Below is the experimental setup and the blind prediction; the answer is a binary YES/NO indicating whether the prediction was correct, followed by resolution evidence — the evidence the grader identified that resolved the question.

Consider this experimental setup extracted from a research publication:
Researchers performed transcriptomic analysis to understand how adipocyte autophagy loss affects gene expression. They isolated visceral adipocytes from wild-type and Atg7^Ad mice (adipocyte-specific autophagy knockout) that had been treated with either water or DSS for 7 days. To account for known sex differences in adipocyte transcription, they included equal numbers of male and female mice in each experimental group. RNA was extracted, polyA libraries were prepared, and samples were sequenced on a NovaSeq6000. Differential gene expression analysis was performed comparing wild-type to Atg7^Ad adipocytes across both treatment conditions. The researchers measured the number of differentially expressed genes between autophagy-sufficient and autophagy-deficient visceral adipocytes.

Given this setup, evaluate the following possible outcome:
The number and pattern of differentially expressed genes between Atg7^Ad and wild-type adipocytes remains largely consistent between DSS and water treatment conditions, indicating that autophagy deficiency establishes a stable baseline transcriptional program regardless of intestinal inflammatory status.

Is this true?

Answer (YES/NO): YES